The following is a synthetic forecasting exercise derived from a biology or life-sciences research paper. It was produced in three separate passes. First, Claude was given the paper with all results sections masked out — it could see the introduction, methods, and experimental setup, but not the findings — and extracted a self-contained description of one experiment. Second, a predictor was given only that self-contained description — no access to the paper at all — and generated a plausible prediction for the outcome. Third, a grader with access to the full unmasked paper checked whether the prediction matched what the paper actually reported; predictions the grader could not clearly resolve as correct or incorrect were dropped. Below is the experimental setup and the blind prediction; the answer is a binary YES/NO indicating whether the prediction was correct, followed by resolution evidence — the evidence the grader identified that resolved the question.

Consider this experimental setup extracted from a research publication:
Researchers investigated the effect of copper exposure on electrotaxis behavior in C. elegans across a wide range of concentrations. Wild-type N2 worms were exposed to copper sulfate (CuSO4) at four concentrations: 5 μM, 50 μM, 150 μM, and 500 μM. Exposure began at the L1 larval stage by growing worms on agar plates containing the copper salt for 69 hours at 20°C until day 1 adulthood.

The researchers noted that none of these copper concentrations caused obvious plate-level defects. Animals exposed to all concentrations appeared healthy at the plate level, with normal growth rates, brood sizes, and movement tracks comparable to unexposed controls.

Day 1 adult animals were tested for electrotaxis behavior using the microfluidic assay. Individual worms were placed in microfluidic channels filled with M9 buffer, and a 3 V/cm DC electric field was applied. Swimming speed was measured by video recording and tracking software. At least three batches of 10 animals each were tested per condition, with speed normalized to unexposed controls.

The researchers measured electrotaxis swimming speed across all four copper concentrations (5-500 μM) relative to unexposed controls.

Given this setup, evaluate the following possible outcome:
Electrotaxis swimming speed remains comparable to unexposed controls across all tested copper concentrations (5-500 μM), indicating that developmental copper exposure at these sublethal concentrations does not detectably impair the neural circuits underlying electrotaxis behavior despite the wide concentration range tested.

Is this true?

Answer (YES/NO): NO